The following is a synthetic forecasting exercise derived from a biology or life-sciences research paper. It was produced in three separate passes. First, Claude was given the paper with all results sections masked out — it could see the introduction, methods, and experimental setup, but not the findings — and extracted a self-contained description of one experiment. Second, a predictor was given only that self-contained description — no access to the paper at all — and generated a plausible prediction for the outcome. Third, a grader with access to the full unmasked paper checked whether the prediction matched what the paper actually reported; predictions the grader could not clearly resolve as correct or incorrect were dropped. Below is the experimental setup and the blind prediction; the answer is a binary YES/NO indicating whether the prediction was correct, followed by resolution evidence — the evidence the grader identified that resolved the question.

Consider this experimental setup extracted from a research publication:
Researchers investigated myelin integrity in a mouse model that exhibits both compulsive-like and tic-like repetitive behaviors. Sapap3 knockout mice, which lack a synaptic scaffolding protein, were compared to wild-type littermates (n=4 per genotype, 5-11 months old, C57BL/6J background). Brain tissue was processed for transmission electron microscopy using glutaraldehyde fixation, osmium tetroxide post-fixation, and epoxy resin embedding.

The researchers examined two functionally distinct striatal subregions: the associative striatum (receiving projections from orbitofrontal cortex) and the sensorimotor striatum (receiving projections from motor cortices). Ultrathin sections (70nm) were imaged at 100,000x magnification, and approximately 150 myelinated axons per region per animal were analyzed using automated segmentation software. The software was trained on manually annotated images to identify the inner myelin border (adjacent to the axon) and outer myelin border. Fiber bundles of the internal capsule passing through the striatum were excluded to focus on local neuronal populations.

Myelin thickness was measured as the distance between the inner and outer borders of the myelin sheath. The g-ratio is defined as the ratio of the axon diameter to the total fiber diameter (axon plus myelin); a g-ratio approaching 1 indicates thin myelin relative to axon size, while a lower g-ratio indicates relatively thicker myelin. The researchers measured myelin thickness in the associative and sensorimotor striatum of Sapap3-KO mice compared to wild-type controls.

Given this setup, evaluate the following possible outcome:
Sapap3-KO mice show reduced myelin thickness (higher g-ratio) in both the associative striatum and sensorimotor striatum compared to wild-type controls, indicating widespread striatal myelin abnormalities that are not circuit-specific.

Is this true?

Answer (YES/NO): NO